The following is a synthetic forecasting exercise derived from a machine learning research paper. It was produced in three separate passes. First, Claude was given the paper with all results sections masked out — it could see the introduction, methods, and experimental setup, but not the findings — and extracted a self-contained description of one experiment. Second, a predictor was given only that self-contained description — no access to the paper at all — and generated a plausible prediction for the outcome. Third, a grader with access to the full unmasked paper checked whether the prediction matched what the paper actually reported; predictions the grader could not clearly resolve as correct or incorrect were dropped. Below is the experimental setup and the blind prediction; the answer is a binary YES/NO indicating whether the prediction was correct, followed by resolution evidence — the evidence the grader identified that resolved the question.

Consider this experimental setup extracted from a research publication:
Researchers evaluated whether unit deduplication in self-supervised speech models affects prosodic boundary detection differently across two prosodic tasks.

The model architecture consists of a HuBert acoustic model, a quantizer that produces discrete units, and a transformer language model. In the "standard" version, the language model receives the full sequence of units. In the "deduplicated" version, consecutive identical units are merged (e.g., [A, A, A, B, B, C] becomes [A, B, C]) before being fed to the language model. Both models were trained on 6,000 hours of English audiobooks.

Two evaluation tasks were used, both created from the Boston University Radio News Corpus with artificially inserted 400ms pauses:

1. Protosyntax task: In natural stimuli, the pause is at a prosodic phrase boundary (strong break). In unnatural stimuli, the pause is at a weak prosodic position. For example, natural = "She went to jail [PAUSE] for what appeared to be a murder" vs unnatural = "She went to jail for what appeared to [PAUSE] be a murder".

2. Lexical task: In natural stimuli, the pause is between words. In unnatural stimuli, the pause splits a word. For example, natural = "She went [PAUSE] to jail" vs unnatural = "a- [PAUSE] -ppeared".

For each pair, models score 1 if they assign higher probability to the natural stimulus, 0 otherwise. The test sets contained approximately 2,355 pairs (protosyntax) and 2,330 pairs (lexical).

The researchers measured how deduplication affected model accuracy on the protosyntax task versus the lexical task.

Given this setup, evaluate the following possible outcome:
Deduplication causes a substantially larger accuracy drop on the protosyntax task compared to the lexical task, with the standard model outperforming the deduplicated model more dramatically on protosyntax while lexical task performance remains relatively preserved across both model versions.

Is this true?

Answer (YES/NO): NO